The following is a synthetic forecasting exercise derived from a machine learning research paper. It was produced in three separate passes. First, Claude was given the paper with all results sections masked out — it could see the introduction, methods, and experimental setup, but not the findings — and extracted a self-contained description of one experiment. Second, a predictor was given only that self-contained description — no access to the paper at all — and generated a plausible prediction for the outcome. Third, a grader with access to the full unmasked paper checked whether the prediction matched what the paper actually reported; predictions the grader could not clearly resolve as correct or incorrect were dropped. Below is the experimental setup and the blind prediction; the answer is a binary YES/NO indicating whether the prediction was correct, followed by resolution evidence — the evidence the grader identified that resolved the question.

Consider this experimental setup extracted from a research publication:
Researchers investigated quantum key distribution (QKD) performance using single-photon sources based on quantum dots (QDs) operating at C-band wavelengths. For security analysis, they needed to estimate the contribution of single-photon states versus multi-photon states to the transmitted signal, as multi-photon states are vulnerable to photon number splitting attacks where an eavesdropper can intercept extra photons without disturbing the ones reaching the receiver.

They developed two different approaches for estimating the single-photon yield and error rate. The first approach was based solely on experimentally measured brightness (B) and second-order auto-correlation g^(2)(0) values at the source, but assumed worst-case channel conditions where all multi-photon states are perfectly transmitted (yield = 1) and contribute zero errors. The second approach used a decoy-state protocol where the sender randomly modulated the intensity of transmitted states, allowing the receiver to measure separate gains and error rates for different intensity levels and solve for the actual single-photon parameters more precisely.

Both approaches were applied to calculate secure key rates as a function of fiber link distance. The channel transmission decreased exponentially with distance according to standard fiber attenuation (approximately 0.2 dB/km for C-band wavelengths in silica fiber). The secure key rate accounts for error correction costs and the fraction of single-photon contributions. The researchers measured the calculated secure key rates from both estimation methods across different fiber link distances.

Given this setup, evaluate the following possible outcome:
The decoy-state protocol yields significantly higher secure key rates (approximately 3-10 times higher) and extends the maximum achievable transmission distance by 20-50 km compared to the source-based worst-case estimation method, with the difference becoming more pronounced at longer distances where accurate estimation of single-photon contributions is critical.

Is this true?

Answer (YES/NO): NO